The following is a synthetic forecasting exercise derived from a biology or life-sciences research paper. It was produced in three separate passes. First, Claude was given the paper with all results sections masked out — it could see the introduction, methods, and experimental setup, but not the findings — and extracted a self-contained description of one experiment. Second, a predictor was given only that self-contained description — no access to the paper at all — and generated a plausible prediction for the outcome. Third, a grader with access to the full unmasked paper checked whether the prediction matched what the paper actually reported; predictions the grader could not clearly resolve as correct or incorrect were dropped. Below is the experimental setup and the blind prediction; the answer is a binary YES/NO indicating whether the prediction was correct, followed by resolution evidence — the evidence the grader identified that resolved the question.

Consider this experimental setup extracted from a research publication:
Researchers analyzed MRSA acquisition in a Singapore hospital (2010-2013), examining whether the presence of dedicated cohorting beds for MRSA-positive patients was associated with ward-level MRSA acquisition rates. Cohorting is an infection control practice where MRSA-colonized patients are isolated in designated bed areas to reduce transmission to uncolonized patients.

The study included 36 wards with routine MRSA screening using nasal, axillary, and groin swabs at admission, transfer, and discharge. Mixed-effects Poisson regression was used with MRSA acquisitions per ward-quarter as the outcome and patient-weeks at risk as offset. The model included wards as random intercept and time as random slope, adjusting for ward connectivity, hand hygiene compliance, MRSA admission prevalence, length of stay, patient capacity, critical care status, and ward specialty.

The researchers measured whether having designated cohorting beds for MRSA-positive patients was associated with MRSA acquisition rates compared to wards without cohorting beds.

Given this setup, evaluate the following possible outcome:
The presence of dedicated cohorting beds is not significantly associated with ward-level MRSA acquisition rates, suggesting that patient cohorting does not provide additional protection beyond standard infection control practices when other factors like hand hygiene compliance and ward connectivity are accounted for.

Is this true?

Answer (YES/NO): NO